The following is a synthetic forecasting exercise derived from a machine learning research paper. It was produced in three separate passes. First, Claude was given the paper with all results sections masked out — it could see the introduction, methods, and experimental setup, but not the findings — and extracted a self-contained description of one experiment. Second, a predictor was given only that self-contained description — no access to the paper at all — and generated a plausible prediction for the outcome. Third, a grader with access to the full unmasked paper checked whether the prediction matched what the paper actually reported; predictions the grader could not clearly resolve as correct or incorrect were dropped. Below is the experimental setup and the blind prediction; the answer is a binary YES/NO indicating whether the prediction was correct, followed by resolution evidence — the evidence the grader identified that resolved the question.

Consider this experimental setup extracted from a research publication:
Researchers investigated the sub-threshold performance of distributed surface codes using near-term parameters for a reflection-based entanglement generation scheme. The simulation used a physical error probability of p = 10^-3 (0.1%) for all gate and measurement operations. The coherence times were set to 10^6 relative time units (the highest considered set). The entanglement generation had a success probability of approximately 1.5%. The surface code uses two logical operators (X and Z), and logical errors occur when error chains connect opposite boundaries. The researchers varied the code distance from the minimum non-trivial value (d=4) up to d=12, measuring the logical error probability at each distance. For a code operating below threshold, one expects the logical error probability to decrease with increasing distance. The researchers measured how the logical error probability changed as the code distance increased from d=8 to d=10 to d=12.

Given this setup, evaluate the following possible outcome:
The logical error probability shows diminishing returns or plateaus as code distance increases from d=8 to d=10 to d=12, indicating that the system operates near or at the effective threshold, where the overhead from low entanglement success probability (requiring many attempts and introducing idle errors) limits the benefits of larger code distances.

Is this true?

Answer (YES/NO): NO